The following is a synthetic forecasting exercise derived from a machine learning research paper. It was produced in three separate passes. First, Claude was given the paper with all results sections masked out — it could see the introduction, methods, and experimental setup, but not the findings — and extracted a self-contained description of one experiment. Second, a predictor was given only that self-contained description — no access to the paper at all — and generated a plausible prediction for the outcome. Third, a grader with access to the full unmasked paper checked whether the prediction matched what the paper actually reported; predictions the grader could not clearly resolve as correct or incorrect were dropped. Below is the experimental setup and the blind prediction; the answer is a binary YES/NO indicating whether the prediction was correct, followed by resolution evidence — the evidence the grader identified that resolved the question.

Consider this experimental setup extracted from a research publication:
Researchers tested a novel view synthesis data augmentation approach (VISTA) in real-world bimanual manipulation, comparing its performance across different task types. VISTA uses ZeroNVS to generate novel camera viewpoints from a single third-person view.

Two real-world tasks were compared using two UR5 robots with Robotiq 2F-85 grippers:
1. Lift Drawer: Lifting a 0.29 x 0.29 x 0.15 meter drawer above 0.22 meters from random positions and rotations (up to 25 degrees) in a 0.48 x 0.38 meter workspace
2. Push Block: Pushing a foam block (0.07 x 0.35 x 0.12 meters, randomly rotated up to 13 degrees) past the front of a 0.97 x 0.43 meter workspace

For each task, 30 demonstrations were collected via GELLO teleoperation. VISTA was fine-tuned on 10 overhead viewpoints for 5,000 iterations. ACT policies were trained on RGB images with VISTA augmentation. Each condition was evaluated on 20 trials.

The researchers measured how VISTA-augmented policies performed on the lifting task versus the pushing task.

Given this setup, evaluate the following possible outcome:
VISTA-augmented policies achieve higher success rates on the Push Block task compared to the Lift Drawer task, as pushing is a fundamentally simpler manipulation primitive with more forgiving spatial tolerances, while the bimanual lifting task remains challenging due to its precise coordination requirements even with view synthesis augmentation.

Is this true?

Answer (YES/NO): YES